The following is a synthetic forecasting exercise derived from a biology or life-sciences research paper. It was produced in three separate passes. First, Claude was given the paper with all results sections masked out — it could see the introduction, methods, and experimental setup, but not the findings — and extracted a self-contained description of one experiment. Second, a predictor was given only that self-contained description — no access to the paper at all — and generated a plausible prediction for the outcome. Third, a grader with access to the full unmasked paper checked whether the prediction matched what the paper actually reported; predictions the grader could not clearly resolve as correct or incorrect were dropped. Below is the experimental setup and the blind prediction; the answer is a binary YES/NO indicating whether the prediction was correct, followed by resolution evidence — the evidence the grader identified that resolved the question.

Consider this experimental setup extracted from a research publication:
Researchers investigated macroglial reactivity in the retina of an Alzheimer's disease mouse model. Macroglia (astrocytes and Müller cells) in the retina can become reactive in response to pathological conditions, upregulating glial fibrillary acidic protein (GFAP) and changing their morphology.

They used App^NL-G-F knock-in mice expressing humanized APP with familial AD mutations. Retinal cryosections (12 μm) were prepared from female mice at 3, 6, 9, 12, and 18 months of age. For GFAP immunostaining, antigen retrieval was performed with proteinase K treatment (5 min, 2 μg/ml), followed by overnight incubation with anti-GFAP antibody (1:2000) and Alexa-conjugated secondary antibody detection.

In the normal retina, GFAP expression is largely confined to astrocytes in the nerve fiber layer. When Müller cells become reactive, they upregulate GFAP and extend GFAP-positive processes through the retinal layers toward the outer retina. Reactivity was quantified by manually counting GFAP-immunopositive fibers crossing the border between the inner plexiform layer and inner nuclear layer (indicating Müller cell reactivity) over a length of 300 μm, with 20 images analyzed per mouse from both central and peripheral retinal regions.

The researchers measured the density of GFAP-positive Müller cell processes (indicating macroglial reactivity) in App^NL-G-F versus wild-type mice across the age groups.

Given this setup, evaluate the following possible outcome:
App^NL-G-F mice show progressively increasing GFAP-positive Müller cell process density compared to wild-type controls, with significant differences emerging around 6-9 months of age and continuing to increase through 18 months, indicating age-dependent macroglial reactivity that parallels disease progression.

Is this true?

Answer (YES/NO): NO